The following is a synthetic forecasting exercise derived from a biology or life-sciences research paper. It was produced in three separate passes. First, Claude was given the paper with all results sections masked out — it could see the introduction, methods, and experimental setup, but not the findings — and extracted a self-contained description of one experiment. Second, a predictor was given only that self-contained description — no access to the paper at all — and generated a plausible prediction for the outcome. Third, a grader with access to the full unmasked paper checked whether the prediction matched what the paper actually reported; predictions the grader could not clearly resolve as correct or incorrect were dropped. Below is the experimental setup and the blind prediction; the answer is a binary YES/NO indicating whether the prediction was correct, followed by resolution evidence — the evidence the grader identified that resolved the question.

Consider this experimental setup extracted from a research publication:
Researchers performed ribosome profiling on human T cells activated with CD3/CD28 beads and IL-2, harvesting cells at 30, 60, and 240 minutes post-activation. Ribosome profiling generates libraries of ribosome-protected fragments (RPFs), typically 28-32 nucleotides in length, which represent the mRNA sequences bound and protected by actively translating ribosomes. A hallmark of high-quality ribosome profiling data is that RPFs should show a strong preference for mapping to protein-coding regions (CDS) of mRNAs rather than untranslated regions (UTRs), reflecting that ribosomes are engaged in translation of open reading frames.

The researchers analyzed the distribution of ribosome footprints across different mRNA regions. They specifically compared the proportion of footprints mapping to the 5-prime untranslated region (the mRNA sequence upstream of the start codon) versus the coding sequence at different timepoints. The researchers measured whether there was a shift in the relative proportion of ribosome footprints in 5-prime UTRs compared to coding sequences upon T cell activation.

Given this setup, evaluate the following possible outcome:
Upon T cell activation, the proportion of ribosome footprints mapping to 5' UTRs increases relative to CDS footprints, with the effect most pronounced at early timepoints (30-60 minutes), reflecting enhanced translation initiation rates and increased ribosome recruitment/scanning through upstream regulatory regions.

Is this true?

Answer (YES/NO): NO